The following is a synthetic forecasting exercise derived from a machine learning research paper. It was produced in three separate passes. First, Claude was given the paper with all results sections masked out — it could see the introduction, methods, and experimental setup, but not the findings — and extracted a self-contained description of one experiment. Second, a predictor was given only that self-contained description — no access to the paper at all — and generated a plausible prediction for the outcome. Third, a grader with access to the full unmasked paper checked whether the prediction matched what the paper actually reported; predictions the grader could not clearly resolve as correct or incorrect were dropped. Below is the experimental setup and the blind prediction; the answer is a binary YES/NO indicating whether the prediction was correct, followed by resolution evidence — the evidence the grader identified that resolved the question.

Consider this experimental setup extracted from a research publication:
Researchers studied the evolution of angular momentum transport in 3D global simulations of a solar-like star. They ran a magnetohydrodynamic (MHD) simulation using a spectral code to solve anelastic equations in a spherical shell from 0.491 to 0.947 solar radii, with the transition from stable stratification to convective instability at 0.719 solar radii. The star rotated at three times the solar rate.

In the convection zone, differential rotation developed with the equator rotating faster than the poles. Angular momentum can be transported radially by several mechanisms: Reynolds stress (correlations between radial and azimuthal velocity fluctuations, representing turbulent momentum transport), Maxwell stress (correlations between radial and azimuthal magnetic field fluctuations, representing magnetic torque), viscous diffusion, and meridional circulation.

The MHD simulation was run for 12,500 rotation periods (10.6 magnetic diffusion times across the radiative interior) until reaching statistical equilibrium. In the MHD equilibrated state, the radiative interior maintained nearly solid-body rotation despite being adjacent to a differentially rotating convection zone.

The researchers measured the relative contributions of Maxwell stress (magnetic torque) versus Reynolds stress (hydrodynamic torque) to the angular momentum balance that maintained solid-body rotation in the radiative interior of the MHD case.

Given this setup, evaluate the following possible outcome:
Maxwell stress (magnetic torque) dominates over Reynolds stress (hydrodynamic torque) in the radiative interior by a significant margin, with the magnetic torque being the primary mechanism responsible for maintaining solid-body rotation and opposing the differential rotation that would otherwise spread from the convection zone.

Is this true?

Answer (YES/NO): YES